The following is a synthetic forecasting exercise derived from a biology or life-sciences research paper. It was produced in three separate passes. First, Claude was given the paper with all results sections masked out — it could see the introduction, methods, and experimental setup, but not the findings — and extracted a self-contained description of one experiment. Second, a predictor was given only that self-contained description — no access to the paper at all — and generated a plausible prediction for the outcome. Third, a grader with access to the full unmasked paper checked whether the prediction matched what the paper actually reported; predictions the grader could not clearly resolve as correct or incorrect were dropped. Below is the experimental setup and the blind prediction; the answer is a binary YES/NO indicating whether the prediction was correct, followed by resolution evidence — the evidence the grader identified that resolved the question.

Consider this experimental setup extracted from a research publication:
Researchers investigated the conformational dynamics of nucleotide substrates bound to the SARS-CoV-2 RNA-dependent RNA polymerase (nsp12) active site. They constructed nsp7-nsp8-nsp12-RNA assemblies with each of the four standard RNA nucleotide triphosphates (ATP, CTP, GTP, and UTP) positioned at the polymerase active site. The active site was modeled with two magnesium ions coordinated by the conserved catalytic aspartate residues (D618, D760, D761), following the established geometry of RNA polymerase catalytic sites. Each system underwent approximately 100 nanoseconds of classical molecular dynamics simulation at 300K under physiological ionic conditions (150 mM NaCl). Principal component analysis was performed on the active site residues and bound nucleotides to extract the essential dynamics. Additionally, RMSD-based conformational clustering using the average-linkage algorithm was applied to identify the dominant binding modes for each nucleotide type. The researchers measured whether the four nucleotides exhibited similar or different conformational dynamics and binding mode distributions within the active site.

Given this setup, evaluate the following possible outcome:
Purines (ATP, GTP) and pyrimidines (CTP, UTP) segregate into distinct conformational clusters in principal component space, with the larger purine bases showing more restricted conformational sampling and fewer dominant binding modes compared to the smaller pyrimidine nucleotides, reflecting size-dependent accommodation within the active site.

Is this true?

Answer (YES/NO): NO